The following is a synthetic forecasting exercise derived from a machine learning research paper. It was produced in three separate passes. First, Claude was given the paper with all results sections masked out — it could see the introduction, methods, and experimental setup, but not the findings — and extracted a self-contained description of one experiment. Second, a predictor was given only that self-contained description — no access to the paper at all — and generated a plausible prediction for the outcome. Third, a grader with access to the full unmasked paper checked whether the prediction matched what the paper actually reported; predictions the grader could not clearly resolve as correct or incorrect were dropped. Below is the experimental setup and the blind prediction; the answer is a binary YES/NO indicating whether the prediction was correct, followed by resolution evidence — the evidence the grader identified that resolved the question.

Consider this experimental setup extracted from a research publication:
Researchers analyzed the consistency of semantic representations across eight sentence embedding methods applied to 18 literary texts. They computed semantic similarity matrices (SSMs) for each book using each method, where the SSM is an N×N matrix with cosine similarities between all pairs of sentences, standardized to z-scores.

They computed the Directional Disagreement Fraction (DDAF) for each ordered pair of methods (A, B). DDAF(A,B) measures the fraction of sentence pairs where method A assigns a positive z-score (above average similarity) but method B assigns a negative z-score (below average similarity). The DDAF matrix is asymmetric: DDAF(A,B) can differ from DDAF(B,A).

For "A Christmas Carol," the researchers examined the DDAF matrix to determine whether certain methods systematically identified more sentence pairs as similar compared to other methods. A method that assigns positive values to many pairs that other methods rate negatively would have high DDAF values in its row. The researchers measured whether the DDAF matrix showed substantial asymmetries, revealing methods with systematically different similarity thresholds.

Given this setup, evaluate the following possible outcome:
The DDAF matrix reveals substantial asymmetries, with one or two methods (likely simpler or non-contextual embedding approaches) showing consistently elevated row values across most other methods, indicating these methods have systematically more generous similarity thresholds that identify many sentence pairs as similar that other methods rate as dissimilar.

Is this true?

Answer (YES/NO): YES